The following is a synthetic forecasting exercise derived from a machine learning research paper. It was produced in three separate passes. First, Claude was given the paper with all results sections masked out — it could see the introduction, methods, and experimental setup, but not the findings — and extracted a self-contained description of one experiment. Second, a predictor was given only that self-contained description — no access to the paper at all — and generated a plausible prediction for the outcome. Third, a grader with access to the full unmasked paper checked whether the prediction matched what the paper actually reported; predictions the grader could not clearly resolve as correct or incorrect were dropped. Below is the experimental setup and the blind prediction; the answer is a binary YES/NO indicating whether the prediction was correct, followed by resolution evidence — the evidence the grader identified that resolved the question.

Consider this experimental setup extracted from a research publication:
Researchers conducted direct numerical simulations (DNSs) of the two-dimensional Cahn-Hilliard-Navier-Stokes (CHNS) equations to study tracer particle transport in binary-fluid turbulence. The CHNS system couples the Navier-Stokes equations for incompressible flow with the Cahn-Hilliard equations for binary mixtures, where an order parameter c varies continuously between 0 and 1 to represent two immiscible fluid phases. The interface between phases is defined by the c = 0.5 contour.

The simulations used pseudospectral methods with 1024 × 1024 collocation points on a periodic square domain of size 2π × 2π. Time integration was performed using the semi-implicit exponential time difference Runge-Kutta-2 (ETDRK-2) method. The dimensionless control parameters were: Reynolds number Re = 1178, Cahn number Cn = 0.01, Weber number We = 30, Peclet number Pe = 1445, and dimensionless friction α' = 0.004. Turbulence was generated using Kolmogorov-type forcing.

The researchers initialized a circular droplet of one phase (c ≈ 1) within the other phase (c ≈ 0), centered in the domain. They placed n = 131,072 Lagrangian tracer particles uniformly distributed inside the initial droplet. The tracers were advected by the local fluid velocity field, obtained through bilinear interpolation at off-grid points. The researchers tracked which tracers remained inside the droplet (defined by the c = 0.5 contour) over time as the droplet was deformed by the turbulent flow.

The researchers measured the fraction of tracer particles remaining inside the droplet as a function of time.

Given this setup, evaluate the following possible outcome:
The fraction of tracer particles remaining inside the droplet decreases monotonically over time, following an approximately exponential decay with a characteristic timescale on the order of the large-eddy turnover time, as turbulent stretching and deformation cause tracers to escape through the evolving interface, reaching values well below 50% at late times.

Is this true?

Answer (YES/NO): NO